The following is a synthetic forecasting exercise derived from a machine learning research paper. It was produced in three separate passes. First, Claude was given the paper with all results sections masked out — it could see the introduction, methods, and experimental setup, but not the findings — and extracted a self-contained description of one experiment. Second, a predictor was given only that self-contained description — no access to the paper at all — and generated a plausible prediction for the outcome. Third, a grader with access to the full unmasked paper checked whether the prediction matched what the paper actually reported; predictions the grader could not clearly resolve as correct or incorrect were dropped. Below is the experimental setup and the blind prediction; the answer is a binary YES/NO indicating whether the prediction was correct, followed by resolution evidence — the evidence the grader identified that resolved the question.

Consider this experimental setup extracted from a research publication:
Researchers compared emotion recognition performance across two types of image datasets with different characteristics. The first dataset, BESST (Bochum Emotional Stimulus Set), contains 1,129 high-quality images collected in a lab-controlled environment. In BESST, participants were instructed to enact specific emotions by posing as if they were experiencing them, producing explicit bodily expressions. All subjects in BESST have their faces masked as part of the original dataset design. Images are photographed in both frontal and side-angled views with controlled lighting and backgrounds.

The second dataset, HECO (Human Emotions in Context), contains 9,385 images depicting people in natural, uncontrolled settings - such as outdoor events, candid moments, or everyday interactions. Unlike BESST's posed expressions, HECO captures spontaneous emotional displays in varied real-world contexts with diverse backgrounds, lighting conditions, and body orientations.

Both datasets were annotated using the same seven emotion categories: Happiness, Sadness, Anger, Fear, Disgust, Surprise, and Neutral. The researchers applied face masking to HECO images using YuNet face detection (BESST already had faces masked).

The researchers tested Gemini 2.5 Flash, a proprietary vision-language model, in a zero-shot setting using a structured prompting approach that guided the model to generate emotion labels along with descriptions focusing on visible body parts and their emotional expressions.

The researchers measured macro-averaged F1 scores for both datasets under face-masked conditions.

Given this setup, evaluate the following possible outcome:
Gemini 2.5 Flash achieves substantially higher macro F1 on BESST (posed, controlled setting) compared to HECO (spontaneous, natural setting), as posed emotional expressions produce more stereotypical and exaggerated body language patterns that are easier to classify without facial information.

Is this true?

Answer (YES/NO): YES